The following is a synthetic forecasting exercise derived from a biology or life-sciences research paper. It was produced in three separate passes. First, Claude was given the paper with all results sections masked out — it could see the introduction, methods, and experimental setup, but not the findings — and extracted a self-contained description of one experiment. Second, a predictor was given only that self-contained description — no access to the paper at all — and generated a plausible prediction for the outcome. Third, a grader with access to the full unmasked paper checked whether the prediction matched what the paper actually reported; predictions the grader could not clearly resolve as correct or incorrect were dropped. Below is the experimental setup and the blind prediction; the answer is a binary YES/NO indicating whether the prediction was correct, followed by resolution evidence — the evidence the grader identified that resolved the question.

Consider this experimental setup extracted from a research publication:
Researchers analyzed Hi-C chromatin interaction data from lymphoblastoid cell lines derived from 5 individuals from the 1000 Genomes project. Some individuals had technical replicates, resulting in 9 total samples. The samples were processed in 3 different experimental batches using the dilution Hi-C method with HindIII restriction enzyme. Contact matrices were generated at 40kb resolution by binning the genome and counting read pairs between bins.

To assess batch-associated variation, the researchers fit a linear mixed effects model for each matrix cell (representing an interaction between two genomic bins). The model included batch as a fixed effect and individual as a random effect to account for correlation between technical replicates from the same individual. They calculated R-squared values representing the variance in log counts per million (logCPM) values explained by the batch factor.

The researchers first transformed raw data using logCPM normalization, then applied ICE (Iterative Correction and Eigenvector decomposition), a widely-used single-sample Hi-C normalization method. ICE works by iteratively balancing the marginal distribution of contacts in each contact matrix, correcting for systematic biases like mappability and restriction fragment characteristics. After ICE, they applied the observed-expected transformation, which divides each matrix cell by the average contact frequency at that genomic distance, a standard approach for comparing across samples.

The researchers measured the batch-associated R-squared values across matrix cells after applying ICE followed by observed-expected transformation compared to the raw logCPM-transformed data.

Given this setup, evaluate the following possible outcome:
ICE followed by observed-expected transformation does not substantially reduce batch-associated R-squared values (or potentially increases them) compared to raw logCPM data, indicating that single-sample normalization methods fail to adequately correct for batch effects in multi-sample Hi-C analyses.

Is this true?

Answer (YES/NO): NO